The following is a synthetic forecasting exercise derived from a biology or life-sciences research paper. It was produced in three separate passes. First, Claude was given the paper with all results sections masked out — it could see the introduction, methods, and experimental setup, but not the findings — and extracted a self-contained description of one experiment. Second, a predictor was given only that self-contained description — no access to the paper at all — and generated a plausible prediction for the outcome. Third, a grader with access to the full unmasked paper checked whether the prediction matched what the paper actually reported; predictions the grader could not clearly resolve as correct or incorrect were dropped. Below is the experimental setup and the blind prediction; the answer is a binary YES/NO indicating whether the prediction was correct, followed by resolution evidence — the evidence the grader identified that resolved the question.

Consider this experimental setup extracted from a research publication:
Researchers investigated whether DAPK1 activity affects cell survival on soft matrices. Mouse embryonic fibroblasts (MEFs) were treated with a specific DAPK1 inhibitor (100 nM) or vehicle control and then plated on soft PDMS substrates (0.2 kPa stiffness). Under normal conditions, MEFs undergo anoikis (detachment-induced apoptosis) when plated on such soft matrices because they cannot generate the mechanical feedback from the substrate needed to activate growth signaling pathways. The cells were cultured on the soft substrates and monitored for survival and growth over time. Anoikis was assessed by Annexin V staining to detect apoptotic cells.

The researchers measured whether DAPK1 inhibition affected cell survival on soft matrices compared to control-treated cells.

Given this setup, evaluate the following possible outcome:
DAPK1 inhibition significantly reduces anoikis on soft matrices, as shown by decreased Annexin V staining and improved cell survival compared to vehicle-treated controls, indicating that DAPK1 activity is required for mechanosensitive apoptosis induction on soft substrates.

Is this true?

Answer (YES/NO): YES